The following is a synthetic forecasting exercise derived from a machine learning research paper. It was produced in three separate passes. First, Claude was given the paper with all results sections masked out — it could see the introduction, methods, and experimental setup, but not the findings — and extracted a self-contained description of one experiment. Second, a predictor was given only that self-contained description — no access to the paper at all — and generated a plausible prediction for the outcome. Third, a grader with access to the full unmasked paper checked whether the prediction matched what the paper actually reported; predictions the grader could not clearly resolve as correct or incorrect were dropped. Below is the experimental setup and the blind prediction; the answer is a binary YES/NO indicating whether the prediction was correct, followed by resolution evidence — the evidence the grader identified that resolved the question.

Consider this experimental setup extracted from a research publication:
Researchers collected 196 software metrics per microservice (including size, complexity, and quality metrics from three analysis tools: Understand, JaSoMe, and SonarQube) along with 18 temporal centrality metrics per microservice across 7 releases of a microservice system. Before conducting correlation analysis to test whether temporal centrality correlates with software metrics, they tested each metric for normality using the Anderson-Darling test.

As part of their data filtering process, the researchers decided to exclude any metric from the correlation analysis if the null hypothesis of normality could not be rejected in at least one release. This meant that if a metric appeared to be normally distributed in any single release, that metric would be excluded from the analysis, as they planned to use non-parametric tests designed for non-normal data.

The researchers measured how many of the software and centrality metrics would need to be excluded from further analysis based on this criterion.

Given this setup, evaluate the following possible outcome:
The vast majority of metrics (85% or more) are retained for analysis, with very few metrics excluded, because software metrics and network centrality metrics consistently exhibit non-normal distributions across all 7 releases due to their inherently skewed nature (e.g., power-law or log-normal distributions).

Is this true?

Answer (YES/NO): NO